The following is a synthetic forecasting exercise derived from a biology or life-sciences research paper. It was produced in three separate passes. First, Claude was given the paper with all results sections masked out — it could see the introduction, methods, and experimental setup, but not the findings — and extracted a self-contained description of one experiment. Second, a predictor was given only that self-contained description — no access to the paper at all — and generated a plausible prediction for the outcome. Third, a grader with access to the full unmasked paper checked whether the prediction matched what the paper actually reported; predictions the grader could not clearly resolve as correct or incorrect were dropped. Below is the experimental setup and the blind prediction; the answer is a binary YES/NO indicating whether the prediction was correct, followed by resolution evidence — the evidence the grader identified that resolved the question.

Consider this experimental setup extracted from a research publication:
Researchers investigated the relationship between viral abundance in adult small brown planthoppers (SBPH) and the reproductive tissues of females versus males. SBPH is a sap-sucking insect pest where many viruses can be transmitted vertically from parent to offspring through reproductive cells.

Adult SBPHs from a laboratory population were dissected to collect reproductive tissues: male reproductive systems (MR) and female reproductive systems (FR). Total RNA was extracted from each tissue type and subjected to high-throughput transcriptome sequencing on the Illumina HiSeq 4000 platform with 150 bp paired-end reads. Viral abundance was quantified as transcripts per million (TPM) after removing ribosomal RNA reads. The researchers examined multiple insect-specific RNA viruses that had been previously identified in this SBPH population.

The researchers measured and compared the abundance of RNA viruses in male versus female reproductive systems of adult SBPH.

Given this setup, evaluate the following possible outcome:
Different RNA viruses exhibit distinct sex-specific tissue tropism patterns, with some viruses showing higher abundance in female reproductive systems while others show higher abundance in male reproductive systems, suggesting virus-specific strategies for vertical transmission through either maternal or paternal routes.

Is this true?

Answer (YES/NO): YES